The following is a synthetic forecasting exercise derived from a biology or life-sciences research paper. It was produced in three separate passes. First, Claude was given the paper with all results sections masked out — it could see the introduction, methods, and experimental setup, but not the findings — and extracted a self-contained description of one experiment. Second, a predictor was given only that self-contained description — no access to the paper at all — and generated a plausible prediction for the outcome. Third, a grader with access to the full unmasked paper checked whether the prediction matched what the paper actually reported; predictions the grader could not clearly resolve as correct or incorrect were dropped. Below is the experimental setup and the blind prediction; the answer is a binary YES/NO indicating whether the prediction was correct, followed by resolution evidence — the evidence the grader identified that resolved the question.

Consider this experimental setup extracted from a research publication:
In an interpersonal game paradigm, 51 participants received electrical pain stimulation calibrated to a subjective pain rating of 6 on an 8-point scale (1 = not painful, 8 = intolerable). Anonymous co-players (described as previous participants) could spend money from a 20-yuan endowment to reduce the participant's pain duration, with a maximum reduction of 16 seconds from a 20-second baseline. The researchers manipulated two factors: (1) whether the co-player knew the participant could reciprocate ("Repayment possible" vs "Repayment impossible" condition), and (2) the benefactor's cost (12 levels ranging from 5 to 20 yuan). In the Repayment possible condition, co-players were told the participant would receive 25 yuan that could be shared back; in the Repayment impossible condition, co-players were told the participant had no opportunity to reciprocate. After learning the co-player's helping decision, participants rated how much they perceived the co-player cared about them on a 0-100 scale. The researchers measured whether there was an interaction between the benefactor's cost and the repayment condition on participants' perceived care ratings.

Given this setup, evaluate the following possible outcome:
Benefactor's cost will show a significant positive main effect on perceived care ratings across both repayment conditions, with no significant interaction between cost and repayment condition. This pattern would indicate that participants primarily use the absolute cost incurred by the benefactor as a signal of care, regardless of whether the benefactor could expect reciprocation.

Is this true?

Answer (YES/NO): NO